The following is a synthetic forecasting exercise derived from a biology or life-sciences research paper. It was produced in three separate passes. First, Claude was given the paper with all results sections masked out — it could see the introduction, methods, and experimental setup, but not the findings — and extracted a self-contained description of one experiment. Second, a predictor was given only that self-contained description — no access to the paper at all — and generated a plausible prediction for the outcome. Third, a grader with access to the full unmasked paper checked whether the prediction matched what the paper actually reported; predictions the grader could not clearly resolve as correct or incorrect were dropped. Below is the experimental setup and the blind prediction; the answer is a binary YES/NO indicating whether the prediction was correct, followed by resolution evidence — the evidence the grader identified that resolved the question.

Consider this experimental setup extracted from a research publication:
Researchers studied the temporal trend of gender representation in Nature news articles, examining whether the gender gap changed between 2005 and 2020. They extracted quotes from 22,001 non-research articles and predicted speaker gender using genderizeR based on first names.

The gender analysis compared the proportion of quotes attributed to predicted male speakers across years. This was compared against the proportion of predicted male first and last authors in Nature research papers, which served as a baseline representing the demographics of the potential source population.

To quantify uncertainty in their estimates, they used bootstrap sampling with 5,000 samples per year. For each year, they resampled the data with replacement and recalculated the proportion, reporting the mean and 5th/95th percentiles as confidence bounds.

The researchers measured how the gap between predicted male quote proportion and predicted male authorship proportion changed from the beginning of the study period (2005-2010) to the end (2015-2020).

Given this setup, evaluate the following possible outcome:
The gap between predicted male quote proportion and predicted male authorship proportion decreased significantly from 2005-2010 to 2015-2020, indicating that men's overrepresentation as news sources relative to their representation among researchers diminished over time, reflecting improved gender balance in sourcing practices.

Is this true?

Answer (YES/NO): YES